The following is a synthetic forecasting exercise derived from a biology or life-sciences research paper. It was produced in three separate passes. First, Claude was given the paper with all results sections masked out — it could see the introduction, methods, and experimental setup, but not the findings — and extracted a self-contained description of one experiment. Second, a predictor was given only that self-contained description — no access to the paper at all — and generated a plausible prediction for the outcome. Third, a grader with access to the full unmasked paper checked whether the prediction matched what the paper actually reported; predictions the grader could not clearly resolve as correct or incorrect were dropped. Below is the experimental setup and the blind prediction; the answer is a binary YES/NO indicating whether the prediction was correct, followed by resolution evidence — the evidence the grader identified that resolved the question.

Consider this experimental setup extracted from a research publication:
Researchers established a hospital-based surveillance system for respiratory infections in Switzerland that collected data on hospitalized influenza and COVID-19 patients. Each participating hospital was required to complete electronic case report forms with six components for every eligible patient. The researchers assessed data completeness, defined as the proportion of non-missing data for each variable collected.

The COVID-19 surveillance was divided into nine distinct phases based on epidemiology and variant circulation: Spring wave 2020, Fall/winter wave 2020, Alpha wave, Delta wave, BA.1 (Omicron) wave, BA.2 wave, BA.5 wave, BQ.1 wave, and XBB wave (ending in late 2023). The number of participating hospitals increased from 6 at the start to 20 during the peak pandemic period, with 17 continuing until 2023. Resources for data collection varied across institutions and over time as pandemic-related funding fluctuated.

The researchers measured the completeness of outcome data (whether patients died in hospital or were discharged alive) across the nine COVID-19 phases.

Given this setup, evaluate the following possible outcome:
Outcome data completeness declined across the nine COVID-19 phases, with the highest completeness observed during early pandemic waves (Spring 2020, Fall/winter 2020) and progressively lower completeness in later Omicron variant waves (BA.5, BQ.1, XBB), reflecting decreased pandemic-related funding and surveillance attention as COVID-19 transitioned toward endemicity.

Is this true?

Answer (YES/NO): NO